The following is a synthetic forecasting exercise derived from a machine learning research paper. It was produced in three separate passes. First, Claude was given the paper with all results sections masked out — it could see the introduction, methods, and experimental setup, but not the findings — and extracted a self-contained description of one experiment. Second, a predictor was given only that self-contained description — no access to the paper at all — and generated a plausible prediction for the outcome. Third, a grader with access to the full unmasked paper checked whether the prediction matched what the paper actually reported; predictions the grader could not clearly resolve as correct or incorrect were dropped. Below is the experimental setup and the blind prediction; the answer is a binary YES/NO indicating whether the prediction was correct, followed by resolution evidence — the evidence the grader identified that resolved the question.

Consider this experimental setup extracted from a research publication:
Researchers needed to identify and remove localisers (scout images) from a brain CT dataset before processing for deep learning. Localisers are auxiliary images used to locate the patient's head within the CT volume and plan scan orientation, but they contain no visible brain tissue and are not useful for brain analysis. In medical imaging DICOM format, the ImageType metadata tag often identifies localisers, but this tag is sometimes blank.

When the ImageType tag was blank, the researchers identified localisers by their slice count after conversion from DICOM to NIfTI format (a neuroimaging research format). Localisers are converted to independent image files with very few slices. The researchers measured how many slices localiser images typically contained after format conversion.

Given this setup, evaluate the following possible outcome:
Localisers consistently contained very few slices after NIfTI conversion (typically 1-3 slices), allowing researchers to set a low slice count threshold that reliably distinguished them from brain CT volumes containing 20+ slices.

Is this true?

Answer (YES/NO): NO